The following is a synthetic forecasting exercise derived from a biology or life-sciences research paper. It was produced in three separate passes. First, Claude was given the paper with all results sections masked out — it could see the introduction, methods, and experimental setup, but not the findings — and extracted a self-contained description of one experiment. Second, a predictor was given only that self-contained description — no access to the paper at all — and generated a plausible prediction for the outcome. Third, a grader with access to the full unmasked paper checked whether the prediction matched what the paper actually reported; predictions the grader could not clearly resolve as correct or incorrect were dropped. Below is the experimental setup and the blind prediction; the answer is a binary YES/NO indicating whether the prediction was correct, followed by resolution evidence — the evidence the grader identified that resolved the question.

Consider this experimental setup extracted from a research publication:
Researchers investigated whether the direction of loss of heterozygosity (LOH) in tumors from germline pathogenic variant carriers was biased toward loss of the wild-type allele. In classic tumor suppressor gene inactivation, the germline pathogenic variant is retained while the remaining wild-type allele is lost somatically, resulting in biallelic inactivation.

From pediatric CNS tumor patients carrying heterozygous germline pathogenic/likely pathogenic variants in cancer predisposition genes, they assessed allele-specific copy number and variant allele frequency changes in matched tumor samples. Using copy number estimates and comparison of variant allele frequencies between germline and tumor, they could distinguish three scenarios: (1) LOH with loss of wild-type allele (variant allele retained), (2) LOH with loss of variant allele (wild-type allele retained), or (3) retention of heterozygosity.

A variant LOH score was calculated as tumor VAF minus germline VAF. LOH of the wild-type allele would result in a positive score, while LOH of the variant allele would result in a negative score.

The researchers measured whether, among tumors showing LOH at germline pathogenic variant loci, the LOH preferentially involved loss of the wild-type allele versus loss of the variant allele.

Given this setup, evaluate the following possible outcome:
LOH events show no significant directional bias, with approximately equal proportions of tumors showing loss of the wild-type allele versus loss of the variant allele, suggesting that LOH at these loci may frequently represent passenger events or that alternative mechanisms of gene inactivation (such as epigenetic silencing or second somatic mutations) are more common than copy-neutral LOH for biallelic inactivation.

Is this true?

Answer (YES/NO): NO